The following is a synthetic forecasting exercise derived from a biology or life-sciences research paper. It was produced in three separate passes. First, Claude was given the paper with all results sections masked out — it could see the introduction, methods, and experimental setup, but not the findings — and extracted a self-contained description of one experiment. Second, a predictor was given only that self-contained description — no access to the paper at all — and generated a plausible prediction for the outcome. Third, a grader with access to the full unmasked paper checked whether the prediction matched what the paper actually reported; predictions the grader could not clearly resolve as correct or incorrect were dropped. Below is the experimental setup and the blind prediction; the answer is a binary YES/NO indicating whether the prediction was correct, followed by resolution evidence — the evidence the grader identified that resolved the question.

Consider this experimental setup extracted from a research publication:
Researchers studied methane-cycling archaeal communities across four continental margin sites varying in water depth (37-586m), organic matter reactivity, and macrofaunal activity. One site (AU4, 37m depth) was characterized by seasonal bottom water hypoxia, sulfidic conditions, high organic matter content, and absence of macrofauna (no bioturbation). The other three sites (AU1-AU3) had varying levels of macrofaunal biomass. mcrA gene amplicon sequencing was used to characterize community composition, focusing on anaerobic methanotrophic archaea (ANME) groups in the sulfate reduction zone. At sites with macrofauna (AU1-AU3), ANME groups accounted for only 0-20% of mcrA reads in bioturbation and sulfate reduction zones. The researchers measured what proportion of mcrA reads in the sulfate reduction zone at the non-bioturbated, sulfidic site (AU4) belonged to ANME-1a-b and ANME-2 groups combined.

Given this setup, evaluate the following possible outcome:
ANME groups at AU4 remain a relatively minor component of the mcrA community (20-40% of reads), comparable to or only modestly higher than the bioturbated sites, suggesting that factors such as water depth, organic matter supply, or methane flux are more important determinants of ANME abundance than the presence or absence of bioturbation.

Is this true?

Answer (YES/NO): NO